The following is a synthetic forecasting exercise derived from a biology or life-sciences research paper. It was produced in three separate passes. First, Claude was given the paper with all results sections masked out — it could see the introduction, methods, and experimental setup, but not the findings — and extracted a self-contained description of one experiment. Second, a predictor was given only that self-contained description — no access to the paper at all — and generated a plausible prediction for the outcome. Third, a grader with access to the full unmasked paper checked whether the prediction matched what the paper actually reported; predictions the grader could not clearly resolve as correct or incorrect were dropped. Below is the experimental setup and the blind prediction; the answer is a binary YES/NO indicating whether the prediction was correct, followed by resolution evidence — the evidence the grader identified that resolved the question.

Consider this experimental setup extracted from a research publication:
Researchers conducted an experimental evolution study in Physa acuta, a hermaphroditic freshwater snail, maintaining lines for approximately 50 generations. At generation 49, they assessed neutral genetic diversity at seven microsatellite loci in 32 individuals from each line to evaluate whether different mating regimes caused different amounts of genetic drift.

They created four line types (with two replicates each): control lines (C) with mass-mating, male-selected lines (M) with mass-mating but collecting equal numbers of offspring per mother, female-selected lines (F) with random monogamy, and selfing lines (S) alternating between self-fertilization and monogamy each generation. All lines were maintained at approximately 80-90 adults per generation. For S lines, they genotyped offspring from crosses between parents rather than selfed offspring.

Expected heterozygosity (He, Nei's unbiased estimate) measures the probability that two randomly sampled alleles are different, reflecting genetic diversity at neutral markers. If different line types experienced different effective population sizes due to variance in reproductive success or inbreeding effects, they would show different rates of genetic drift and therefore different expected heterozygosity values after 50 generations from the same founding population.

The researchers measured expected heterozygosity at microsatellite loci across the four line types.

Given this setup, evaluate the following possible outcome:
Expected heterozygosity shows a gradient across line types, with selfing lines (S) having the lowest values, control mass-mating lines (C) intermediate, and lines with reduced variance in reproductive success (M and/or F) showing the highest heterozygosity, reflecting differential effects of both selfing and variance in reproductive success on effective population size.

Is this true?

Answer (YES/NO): NO